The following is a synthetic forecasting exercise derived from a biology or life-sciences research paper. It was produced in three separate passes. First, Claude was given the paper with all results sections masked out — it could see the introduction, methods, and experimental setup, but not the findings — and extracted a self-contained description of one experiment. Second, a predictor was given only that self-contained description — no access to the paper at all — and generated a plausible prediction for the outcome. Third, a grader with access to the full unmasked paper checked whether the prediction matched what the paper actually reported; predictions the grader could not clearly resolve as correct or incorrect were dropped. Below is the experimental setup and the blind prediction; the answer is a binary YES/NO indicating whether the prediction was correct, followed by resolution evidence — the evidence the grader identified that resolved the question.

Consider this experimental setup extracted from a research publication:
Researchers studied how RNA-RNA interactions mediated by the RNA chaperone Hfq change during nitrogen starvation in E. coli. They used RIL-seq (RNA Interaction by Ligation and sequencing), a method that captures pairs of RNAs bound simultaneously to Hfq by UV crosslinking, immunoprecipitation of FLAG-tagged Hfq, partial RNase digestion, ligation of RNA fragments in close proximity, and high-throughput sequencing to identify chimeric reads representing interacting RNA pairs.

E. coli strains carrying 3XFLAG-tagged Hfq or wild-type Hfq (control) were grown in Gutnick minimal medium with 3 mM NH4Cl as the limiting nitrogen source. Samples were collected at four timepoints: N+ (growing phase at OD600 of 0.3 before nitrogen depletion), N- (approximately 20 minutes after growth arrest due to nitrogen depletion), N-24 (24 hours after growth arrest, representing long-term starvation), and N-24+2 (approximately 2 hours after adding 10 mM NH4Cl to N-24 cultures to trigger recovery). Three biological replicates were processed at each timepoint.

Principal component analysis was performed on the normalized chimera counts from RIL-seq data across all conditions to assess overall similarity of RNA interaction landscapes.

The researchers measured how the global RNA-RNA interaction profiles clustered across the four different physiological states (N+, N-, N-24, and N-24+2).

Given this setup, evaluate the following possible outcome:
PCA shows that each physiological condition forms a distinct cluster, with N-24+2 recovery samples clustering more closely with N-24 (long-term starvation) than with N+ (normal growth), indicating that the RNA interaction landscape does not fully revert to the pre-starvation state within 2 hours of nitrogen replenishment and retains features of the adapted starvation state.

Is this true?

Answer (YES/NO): NO